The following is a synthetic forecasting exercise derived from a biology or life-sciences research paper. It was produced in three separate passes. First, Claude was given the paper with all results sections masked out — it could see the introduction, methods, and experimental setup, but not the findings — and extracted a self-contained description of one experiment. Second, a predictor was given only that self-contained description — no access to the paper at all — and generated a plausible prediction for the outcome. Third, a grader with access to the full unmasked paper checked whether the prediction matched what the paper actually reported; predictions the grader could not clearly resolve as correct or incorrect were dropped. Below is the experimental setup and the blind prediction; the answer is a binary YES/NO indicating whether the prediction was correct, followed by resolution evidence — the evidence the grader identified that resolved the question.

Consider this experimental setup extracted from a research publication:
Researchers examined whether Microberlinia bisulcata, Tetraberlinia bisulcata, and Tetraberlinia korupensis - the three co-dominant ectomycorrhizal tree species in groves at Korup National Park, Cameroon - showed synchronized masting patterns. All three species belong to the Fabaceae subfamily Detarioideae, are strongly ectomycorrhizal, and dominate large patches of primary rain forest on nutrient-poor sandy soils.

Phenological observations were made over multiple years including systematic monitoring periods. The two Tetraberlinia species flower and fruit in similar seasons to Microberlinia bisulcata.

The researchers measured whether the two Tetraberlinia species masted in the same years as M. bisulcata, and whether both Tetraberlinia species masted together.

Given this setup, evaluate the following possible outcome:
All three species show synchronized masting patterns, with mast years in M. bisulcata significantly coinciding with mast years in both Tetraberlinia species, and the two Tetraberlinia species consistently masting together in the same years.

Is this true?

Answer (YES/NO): NO